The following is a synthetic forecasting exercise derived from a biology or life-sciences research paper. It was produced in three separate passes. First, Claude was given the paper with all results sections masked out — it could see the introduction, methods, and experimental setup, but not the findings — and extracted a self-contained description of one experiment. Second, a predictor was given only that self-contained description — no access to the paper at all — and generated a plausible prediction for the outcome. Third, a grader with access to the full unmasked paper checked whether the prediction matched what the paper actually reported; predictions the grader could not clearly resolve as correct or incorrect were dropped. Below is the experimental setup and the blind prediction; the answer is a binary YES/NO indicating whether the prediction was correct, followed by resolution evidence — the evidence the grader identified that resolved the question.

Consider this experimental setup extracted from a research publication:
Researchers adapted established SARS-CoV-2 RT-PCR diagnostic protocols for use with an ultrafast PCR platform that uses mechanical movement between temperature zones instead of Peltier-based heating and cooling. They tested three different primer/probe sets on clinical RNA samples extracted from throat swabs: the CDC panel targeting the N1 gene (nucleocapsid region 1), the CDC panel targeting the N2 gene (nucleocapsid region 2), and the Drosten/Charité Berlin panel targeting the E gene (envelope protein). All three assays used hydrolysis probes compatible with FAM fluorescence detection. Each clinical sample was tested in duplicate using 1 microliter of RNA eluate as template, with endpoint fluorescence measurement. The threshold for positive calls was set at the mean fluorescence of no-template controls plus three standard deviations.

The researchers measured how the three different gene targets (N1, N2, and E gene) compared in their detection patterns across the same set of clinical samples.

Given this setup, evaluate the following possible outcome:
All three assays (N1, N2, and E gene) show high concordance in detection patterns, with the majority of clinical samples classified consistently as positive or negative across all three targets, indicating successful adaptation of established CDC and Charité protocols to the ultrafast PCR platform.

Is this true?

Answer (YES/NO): YES